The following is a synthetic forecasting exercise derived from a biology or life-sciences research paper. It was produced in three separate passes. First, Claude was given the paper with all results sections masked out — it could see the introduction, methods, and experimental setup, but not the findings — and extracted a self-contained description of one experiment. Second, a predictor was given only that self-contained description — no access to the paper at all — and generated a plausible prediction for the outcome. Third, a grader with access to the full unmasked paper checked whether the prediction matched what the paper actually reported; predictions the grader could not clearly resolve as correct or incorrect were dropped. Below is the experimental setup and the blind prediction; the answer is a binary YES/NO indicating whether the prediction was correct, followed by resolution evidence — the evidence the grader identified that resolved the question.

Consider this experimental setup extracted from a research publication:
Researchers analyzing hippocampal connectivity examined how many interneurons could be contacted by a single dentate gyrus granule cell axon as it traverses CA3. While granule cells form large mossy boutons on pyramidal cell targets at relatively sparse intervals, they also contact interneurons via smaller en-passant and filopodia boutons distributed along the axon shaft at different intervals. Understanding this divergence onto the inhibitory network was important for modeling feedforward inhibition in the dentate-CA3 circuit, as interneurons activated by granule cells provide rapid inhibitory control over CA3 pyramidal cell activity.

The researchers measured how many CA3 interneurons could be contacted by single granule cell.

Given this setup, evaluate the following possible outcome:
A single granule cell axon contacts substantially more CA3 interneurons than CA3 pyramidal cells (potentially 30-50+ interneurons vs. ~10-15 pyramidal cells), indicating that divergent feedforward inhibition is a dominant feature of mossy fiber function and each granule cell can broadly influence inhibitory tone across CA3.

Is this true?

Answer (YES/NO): YES